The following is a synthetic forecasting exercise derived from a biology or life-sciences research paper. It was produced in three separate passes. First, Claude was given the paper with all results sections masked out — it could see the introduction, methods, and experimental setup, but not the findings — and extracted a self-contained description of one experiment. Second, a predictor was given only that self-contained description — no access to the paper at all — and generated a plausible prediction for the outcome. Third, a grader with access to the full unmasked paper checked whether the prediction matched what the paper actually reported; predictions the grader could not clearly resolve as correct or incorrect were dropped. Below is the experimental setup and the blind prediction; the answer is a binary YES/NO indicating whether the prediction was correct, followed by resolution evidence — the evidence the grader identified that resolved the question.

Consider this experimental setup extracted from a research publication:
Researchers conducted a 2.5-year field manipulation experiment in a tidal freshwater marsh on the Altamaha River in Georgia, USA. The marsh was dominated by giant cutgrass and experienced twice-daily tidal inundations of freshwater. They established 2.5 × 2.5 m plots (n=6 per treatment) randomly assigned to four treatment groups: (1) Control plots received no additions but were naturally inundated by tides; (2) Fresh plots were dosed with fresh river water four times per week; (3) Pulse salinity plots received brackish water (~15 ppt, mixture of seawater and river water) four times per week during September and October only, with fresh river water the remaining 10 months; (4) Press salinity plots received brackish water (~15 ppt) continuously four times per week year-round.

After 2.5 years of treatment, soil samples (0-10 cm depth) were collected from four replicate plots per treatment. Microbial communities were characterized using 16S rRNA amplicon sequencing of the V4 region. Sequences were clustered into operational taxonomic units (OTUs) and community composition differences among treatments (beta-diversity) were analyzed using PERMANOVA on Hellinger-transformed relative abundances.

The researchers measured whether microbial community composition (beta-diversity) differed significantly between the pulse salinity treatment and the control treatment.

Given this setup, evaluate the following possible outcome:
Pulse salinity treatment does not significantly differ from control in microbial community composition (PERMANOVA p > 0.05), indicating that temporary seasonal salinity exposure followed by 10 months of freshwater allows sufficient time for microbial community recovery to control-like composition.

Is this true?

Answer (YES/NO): YES